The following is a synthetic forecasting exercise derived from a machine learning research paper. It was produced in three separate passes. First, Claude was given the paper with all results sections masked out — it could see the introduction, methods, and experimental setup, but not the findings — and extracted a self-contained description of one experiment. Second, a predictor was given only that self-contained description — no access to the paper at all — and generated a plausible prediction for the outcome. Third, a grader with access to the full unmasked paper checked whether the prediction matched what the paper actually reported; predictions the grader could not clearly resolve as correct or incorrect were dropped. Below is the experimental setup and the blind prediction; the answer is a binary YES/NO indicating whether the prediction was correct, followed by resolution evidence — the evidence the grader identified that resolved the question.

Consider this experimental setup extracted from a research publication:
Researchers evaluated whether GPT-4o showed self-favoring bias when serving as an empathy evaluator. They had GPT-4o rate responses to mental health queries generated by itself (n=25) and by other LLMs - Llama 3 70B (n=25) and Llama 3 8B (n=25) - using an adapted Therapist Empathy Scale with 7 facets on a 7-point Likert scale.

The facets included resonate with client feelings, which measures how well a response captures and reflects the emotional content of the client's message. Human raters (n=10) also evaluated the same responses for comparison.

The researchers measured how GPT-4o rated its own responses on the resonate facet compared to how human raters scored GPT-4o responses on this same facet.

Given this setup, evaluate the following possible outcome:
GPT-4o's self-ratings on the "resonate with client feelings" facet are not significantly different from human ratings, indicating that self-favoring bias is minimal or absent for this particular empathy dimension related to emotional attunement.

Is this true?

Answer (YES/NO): YES